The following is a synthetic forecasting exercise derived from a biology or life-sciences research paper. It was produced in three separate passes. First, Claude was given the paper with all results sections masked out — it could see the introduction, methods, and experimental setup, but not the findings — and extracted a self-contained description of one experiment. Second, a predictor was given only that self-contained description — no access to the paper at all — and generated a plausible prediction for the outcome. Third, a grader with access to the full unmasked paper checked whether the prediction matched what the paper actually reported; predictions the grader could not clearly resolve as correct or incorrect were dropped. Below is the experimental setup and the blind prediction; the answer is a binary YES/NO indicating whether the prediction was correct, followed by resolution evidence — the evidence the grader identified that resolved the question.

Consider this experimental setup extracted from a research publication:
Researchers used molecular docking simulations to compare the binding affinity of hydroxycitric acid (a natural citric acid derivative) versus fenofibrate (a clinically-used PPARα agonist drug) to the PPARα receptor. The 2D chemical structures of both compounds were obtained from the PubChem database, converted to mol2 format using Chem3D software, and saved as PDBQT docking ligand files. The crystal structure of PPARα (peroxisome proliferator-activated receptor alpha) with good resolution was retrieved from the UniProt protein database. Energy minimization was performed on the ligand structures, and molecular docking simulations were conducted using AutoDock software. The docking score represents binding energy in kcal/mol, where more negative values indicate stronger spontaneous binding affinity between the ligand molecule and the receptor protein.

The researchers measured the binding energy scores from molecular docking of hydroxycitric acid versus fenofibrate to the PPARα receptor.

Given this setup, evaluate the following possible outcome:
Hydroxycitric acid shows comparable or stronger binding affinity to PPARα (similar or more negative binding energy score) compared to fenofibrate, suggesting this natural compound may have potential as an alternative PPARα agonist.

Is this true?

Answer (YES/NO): NO